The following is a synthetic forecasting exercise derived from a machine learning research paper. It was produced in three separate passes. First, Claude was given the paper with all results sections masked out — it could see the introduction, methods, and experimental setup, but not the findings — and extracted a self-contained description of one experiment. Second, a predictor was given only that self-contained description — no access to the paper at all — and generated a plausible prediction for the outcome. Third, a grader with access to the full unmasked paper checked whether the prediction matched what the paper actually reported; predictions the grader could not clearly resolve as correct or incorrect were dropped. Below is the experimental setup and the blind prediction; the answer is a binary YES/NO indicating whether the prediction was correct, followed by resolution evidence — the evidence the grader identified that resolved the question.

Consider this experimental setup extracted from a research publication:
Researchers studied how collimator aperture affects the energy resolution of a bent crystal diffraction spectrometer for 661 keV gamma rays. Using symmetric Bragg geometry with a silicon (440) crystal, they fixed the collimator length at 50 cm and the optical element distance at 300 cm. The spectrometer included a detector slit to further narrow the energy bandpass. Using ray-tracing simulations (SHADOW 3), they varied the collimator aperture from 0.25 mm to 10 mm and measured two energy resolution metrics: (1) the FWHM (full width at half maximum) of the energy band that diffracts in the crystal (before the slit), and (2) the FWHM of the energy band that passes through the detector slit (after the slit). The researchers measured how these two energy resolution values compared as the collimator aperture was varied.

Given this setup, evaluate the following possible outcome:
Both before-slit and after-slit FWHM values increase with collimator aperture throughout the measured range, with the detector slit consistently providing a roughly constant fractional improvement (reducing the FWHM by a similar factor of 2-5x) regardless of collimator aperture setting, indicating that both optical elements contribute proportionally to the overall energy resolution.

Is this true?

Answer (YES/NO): NO